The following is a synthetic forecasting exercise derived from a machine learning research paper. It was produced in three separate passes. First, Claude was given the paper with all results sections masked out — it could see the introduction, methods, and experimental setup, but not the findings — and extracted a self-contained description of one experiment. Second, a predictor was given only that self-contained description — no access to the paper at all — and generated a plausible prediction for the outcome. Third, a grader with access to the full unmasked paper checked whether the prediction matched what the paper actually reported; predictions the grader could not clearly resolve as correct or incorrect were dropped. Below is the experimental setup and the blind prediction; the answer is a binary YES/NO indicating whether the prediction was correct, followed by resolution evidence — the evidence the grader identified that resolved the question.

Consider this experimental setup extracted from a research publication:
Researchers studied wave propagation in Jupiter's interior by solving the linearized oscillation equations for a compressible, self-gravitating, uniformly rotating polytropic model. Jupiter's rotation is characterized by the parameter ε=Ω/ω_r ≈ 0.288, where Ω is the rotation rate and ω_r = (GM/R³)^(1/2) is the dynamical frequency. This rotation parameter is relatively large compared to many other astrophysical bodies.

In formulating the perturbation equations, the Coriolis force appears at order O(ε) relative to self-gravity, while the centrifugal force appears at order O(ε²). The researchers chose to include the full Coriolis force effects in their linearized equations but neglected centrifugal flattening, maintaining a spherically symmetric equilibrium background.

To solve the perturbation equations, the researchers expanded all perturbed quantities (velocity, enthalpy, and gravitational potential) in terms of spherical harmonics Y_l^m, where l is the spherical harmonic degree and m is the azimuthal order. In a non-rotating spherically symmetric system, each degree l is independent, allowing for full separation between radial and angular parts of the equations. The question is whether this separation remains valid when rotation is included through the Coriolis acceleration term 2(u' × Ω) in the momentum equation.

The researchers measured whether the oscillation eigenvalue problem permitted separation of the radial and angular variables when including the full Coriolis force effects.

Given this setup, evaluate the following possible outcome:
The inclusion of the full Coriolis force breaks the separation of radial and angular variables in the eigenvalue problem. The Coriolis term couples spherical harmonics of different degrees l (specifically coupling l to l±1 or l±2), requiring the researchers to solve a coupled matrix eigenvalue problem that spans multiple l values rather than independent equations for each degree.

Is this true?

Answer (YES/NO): YES